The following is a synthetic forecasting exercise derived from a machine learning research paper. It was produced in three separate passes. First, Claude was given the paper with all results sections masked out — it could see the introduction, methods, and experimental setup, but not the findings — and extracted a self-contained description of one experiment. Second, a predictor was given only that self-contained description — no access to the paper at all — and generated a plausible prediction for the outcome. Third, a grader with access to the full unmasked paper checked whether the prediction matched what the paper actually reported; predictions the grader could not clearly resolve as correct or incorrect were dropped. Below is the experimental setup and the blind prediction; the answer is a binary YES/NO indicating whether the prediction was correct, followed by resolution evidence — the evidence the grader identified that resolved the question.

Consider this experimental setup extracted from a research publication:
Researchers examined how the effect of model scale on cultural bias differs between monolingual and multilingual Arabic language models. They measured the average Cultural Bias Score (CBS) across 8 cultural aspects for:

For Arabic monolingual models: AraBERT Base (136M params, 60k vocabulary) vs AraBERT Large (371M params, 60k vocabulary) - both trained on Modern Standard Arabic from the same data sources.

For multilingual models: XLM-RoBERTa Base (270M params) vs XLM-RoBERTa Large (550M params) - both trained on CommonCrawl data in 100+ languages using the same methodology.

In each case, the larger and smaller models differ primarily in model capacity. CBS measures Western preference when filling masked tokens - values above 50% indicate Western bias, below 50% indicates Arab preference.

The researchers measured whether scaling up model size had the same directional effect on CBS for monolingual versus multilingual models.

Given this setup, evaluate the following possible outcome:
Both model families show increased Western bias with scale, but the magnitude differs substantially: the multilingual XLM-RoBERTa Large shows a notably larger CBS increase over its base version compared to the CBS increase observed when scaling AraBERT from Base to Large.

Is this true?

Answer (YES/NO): NO